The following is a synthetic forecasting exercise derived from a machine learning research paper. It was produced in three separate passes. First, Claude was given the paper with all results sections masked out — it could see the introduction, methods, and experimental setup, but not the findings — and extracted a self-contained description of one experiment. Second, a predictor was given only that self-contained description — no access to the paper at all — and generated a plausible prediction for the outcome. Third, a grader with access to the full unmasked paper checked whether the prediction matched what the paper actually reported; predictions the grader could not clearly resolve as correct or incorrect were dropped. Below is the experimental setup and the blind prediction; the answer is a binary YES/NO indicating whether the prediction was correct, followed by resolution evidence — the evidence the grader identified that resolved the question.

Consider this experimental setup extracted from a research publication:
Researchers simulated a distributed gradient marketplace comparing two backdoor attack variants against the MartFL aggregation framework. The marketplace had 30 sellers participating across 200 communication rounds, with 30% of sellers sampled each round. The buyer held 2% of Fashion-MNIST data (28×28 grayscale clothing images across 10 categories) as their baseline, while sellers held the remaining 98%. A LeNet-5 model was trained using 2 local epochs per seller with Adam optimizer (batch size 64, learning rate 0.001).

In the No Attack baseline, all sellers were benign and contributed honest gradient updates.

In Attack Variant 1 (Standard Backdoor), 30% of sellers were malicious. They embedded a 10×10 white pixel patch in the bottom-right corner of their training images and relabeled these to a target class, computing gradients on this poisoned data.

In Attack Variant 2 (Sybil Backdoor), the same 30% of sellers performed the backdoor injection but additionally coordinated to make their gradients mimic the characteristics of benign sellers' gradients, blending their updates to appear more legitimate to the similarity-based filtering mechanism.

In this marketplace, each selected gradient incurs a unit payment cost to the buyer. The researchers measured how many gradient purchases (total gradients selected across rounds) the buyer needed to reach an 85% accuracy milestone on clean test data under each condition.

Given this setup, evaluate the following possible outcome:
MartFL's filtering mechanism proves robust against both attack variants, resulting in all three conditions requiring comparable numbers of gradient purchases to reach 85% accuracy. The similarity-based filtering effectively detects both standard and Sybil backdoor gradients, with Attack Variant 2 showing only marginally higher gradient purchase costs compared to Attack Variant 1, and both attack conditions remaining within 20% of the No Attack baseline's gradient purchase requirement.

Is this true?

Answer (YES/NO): NO